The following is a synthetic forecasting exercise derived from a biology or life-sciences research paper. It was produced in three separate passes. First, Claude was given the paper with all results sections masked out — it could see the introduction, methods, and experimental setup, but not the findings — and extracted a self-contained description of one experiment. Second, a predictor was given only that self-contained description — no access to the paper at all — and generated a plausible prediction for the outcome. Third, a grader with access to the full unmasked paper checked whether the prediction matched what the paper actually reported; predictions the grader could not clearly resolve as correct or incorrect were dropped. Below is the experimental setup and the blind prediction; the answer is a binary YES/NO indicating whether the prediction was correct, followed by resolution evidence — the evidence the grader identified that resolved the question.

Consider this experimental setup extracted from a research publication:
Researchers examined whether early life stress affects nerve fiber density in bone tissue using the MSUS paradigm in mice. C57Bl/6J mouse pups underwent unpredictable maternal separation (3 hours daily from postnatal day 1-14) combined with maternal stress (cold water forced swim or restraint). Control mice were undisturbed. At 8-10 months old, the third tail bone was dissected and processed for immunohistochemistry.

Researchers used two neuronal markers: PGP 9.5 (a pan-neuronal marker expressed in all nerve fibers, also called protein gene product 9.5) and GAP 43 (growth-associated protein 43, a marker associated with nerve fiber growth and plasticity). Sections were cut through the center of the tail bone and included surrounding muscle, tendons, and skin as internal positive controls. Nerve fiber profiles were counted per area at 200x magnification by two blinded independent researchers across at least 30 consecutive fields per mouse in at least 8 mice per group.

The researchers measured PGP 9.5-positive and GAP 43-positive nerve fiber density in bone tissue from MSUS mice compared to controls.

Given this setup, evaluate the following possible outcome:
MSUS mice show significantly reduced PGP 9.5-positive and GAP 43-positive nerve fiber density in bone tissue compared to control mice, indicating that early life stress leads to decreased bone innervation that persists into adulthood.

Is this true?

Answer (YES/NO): NO